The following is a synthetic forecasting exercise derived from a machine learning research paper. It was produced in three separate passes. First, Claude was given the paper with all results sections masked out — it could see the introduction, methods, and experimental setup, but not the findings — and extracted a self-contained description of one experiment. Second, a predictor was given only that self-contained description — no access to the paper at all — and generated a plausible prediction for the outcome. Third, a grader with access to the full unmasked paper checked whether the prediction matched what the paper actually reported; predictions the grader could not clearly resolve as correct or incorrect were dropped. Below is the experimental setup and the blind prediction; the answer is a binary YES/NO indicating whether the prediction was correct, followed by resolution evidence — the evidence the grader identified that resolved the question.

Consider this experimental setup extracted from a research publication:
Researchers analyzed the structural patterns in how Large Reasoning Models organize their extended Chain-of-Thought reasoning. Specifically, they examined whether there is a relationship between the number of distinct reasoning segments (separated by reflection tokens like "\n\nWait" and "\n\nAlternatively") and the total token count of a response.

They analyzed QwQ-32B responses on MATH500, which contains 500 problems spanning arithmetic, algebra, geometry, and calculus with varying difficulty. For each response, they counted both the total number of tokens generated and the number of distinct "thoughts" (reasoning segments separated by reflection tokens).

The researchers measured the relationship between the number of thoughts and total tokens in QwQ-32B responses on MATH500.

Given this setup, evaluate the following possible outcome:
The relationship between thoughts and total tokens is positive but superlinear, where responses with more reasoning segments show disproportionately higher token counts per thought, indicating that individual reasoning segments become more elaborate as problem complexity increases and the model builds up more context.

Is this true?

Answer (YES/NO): NO